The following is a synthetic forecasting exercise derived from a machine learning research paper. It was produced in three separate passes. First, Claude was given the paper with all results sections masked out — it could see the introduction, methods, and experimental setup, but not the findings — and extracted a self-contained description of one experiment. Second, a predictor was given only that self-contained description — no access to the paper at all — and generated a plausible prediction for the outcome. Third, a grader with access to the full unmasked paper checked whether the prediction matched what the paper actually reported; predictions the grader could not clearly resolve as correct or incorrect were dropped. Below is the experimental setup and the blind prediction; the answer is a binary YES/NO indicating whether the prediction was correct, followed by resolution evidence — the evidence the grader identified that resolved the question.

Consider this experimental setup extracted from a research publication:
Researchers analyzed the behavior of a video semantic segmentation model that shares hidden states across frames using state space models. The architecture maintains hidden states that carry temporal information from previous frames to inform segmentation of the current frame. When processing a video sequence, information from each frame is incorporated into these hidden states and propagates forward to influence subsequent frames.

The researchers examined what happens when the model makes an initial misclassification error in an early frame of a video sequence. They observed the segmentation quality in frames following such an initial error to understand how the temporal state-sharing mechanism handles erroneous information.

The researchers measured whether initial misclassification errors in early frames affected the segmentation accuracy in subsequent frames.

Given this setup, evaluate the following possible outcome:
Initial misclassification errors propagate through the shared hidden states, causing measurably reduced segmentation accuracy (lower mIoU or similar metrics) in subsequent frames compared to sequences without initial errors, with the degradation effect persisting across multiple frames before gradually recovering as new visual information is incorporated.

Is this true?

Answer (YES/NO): YES